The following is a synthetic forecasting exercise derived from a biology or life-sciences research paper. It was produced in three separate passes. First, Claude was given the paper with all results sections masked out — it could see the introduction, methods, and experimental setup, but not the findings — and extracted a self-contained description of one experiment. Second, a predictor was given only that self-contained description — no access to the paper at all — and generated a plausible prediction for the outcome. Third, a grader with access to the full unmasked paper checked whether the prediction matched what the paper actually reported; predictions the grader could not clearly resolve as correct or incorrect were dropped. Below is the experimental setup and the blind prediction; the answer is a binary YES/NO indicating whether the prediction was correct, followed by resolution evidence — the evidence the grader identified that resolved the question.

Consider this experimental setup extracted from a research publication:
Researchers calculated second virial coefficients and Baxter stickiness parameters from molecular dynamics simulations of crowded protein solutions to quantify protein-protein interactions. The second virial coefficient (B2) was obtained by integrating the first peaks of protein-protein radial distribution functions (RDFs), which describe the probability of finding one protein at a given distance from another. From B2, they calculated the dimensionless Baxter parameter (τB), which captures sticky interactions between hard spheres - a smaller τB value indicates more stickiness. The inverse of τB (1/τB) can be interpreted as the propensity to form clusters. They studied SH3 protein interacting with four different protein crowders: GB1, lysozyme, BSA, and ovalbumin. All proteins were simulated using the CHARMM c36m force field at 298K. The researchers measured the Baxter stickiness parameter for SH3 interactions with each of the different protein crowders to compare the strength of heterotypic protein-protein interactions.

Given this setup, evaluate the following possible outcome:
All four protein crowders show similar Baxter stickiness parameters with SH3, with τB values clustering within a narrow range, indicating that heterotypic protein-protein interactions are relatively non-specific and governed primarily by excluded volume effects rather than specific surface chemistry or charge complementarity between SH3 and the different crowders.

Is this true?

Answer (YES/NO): NO